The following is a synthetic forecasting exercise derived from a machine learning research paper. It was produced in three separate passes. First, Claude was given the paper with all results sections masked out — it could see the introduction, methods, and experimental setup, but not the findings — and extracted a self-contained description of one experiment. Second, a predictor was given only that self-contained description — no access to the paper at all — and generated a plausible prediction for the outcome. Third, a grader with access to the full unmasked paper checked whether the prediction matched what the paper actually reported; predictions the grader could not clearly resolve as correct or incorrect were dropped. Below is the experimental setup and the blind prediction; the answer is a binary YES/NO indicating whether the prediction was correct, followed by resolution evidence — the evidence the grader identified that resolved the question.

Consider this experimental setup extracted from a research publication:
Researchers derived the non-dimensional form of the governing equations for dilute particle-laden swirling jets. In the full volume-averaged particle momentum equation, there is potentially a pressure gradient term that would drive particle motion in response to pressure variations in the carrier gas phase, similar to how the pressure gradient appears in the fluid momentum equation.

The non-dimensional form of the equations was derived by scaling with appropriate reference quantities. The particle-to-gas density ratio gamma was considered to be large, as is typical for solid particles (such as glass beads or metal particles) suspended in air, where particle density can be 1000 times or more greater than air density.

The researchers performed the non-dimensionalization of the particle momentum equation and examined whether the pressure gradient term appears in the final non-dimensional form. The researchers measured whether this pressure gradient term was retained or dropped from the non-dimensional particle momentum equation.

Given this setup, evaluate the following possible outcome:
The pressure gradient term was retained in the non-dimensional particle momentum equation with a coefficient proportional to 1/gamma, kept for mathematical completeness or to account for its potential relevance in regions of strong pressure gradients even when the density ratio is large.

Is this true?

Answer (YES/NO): NO